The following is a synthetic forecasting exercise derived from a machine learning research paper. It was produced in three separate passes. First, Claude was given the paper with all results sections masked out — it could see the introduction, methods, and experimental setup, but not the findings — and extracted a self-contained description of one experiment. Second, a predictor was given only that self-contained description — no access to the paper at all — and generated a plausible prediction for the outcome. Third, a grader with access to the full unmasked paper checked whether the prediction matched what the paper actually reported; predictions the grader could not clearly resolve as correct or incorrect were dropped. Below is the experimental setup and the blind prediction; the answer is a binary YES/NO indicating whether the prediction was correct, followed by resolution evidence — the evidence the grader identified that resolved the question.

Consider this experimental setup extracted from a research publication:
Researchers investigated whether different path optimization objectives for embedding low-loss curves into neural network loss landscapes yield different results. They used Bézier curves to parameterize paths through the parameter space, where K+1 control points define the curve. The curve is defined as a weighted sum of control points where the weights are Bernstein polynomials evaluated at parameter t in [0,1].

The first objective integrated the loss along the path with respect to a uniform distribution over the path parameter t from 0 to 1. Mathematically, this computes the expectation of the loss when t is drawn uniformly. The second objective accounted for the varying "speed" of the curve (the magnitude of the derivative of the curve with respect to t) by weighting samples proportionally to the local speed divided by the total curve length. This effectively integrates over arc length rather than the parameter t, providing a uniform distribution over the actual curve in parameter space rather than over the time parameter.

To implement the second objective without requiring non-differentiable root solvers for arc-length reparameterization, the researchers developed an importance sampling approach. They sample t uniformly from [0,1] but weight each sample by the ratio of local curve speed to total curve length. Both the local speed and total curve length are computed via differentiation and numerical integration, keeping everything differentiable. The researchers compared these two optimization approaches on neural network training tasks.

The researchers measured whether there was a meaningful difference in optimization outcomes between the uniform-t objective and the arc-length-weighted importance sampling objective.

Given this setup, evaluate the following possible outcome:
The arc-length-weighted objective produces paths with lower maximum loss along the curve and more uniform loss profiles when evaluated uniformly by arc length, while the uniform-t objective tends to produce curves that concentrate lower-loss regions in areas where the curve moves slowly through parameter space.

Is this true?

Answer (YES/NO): NO